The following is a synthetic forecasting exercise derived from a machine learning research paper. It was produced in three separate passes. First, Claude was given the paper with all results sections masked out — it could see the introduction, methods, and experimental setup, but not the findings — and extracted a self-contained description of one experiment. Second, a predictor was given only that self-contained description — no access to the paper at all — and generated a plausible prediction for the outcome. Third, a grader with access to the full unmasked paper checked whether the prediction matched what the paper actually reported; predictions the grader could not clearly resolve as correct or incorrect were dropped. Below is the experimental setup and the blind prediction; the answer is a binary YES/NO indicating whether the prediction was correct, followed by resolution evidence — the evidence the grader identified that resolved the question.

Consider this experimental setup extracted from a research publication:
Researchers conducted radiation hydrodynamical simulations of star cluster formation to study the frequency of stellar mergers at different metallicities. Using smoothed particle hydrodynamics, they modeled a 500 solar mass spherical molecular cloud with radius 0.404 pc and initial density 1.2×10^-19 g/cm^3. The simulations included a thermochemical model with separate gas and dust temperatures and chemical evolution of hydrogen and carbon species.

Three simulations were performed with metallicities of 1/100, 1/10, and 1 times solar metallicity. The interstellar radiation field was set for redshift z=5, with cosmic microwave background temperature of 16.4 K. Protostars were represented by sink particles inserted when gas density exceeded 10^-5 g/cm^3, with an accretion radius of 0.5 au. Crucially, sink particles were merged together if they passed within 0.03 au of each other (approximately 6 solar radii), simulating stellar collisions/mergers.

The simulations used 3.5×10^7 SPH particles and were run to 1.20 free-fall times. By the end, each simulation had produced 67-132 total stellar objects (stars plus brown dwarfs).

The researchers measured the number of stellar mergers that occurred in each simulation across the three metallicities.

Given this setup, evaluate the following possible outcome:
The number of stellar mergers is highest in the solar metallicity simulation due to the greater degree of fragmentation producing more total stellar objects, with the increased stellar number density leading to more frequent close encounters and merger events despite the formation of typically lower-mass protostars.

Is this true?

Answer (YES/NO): NO